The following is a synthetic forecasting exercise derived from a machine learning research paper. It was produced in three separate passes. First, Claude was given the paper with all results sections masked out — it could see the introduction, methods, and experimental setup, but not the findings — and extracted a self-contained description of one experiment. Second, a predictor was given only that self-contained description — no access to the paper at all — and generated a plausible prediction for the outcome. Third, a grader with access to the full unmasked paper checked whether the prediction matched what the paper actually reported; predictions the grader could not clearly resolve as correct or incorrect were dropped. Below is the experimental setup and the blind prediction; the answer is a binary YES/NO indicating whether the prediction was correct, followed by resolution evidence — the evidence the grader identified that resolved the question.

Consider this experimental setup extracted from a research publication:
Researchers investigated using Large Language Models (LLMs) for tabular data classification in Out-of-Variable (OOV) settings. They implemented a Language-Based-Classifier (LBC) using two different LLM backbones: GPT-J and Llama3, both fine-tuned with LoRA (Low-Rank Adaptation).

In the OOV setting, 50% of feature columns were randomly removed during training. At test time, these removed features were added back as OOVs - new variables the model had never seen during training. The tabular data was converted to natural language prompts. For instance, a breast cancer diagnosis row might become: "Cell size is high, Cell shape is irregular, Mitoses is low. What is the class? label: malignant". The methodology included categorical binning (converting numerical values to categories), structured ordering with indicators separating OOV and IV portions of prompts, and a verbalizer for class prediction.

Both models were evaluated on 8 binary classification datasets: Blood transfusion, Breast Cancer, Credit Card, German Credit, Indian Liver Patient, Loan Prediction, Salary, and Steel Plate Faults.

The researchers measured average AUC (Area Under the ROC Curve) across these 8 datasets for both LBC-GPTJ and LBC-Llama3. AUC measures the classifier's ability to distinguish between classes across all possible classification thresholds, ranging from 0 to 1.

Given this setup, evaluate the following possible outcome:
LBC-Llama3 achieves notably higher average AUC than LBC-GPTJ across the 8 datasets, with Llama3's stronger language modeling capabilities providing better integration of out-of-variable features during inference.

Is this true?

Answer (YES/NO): NO